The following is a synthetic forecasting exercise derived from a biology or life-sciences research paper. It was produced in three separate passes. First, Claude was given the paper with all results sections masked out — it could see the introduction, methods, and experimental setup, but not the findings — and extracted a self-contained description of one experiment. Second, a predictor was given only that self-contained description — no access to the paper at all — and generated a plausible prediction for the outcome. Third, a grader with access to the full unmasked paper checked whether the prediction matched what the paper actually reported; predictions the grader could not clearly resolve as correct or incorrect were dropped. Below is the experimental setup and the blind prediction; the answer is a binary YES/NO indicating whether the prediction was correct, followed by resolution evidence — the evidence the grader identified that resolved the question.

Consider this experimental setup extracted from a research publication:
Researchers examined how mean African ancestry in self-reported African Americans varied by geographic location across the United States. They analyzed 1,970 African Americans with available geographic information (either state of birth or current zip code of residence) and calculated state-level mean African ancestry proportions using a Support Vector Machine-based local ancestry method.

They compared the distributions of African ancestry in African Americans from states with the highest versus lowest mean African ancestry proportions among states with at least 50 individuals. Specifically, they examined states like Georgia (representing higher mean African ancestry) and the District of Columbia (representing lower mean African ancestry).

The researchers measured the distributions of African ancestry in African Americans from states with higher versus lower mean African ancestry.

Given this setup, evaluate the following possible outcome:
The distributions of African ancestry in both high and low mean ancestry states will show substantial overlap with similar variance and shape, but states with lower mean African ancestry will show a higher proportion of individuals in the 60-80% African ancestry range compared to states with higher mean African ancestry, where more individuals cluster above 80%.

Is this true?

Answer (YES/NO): NO